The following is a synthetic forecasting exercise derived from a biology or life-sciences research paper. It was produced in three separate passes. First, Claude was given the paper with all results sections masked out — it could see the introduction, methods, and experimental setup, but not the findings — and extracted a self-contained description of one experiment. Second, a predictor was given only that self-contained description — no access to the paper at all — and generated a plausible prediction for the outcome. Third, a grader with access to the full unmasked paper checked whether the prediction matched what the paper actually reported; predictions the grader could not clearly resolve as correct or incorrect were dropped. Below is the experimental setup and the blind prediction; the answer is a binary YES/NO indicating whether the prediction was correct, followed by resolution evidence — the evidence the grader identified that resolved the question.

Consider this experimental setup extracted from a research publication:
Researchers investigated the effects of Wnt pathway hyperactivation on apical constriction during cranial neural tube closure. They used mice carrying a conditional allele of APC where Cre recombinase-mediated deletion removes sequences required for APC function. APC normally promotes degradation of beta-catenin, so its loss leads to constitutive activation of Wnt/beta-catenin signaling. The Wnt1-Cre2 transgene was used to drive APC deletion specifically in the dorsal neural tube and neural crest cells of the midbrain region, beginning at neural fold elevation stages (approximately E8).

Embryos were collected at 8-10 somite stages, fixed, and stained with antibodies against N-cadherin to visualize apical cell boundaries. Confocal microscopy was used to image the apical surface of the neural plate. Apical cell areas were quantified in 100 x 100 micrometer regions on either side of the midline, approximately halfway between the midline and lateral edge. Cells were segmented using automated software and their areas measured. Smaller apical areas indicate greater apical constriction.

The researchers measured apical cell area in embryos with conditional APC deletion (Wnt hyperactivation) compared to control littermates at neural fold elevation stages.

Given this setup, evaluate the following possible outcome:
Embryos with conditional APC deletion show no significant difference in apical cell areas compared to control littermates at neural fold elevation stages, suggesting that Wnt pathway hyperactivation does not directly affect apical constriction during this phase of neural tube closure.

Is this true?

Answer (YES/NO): NO